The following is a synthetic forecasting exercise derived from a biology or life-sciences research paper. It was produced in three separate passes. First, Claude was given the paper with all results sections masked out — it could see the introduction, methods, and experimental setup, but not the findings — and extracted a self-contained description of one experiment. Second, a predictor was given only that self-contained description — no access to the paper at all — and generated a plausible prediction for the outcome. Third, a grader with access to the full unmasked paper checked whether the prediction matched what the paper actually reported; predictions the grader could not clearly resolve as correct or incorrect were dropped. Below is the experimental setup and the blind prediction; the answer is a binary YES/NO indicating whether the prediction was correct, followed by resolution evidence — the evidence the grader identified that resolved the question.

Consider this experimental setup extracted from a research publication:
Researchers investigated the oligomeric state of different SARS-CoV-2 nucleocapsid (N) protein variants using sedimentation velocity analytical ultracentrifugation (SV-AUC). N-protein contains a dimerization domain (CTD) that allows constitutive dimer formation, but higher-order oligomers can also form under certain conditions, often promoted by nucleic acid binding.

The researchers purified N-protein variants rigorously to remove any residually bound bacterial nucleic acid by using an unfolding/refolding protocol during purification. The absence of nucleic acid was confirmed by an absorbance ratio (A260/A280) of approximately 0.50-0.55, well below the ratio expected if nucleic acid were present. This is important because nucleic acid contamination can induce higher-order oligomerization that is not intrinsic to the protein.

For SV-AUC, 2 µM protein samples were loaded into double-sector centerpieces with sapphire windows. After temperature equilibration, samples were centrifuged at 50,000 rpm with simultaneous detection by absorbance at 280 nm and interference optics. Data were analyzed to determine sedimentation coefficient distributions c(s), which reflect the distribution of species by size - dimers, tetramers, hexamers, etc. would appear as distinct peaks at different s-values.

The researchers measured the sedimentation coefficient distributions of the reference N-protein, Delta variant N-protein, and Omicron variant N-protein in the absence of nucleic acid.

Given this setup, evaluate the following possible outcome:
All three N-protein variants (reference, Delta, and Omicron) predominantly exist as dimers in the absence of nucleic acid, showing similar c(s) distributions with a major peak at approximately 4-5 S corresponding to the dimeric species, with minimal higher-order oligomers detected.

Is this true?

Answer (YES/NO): NO